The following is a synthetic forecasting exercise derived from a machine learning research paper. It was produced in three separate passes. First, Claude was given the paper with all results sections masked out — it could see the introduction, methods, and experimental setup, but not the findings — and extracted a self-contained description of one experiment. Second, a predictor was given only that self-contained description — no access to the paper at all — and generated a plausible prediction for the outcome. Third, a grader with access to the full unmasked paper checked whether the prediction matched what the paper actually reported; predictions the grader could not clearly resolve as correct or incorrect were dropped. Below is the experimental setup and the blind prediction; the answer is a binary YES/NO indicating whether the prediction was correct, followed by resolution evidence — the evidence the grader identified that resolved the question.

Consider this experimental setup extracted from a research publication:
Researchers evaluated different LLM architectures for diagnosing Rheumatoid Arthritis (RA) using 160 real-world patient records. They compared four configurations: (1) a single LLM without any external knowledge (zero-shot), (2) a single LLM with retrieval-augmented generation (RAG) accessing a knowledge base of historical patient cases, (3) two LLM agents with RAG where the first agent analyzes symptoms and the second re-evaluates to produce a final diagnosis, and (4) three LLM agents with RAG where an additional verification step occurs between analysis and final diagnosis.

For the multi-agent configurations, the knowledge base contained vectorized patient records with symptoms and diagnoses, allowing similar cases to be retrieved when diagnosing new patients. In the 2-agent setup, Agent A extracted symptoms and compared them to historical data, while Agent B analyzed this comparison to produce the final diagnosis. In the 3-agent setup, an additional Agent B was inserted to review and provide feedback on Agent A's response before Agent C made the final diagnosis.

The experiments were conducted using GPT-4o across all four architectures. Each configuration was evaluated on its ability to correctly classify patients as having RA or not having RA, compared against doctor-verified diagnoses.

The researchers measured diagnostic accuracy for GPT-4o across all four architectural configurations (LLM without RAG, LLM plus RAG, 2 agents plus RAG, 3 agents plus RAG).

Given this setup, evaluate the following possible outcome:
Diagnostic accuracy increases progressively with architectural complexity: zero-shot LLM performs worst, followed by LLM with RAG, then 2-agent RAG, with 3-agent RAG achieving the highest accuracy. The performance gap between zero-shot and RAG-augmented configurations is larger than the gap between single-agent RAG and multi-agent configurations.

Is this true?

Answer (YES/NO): NO